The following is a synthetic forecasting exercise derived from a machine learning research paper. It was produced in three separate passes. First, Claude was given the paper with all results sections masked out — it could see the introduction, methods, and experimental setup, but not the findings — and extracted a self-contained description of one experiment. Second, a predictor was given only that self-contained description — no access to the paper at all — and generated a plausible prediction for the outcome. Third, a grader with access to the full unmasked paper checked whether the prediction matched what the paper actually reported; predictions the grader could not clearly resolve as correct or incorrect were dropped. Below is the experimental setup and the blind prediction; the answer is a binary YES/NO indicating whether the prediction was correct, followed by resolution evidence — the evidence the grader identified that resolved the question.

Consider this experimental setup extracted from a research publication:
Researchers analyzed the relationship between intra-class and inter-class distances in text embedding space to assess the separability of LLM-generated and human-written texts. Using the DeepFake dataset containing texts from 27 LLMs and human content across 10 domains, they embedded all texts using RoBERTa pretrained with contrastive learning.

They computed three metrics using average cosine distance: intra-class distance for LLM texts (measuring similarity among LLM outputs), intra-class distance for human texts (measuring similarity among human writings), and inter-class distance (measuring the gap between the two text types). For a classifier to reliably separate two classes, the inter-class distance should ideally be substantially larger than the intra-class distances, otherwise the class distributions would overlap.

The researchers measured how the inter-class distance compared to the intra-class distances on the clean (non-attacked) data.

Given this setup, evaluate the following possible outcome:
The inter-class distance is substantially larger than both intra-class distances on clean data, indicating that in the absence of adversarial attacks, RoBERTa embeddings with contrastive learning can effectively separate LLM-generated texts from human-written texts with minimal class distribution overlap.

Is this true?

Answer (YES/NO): YES